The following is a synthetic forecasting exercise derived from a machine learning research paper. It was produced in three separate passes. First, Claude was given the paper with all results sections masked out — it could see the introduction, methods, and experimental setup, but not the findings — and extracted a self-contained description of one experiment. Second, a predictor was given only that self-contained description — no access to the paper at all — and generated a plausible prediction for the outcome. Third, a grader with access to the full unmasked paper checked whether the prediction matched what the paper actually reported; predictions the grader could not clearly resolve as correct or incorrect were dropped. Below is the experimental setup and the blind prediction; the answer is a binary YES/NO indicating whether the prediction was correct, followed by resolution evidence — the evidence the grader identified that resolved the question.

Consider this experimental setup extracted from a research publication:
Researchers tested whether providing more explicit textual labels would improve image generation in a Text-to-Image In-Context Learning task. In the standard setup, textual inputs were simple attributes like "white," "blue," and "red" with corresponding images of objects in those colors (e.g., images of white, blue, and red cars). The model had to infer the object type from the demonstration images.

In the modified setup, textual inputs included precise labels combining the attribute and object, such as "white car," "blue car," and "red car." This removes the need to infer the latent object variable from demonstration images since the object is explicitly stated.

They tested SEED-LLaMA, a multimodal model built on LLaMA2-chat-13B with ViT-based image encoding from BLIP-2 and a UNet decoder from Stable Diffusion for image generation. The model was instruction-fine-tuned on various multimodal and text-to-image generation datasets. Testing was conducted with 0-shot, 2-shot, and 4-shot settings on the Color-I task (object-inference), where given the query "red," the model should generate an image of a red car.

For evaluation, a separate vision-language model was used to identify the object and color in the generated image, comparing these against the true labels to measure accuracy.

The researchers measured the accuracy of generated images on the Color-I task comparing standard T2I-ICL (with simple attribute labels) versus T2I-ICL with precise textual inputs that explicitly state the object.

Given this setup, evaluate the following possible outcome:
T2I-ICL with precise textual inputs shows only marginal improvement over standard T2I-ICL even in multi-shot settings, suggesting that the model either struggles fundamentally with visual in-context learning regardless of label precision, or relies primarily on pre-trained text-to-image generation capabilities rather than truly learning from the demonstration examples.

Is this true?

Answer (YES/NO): NO